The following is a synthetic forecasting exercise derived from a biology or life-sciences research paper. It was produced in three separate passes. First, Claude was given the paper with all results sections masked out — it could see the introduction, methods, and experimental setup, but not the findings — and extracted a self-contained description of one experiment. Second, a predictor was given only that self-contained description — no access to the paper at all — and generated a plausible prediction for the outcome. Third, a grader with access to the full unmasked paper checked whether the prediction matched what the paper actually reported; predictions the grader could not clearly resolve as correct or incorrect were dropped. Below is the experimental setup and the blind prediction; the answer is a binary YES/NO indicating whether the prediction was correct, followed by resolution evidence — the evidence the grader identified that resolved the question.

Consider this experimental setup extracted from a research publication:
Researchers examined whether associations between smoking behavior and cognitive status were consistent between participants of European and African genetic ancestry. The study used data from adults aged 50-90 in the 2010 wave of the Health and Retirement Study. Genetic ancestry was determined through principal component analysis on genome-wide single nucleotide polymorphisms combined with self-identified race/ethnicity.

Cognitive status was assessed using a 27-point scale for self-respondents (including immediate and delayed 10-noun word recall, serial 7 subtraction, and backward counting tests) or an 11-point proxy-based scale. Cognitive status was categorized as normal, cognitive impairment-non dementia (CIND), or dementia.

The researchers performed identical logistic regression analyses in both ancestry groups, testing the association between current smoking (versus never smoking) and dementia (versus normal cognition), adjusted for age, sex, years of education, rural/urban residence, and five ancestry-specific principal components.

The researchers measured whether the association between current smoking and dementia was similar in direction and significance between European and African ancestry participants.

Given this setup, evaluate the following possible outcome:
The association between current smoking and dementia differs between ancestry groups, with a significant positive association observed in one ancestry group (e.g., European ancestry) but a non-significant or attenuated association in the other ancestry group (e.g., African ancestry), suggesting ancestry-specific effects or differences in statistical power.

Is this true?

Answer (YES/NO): NO